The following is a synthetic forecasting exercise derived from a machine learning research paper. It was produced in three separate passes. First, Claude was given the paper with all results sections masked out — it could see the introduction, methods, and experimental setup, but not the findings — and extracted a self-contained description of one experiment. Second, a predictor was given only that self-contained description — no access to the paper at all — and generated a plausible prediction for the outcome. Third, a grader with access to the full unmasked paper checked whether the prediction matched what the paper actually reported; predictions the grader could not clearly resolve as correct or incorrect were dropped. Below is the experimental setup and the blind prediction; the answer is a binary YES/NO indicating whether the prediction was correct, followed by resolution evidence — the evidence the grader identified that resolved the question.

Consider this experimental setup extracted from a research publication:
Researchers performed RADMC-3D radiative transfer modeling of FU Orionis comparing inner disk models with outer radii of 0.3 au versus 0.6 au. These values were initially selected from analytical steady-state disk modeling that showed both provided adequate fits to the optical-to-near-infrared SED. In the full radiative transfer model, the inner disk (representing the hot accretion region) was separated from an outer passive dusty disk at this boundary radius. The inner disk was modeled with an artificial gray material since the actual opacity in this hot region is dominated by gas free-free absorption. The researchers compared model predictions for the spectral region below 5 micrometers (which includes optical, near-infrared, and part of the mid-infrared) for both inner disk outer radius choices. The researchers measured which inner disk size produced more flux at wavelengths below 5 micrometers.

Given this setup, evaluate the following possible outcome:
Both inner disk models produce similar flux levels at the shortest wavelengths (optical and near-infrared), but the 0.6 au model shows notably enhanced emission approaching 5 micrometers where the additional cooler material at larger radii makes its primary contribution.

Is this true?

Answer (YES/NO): NO